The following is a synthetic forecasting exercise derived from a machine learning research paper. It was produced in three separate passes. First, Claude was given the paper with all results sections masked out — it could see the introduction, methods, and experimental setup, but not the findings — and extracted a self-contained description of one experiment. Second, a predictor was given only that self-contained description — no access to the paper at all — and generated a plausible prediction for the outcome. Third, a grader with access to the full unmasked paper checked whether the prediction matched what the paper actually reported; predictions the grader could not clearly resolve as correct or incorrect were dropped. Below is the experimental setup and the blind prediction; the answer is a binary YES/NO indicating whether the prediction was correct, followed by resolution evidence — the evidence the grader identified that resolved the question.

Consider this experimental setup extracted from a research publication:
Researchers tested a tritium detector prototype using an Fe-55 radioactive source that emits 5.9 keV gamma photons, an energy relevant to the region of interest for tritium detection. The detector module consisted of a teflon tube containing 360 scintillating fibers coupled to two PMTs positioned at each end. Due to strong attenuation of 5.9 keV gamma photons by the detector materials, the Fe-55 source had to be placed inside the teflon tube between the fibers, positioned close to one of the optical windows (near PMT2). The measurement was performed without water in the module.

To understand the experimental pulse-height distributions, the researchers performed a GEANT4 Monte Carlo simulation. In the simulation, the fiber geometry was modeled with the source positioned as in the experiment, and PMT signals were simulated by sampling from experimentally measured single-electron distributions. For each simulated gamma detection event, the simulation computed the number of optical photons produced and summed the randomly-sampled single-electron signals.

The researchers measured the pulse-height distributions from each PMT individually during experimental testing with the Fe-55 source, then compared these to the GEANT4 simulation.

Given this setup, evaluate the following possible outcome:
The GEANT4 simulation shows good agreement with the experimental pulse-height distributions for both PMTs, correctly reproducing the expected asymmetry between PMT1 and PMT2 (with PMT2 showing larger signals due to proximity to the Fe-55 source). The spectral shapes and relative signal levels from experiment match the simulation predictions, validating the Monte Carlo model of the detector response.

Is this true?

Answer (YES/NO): NO